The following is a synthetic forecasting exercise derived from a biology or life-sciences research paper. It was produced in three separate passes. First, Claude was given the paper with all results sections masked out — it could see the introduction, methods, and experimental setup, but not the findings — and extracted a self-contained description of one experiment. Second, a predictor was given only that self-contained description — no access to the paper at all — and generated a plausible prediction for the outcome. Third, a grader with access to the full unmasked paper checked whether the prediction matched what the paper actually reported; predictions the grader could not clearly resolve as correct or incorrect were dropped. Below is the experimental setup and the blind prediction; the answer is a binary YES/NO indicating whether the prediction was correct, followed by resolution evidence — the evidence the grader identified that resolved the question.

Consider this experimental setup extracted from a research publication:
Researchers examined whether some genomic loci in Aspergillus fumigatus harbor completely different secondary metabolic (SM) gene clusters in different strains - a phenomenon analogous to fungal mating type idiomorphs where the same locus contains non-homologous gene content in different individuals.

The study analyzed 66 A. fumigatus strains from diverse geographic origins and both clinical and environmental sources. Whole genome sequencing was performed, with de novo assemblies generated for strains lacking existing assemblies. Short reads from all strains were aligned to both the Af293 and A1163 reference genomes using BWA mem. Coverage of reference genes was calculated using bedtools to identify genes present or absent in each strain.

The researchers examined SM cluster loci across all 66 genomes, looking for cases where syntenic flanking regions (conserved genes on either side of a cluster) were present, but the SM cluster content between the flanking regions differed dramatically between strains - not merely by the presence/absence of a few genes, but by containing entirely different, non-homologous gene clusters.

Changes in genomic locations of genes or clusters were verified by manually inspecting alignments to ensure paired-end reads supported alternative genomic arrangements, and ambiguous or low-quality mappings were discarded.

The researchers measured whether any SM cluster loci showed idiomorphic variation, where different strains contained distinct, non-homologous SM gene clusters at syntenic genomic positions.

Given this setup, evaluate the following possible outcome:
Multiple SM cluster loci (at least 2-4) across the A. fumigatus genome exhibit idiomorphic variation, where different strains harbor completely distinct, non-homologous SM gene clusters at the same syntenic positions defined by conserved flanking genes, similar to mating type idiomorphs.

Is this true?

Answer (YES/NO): NO